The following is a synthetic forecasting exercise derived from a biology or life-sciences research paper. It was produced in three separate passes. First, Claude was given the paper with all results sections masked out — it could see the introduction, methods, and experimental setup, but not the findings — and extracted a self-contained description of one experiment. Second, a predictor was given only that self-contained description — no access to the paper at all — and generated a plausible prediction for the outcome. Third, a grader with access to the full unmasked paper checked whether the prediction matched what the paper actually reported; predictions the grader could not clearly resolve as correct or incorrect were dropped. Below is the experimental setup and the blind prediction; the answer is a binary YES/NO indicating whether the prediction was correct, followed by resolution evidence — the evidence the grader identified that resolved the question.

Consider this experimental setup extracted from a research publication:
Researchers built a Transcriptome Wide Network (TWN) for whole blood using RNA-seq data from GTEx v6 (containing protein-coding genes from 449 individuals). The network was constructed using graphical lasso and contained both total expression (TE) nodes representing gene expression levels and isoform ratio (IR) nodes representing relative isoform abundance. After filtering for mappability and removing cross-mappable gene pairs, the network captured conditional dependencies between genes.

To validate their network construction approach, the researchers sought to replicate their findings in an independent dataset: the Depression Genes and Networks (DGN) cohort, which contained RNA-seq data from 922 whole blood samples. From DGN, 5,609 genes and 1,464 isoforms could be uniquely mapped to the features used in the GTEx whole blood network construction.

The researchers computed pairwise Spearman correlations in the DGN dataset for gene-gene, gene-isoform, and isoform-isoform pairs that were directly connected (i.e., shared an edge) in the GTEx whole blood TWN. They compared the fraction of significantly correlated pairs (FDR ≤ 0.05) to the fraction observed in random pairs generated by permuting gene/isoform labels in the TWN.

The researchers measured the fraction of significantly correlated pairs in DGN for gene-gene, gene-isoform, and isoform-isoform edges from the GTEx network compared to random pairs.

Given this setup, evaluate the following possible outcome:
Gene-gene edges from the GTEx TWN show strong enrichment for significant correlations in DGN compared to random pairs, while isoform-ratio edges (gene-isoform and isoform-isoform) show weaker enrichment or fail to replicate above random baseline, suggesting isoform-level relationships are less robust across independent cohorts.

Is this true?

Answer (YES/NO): NO